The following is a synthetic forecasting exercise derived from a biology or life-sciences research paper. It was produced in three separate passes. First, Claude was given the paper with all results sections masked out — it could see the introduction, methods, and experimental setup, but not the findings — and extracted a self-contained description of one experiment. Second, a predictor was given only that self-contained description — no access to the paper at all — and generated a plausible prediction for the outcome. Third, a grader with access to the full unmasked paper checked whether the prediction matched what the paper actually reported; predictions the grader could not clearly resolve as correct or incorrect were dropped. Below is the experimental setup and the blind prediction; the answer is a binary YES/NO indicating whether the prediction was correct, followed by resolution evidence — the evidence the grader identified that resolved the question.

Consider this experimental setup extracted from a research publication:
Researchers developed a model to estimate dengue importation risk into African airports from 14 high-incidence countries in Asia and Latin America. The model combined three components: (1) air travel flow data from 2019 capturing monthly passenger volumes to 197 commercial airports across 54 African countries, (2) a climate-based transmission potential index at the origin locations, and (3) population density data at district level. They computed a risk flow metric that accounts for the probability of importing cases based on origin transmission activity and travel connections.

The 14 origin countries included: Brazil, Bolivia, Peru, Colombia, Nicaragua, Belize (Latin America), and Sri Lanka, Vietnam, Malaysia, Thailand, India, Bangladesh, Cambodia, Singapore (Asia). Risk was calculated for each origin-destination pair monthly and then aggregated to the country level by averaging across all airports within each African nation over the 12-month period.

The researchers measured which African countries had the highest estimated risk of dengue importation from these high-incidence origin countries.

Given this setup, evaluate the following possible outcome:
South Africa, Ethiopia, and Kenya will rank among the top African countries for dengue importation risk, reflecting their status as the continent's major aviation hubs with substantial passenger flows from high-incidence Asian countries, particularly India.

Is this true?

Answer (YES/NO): NO